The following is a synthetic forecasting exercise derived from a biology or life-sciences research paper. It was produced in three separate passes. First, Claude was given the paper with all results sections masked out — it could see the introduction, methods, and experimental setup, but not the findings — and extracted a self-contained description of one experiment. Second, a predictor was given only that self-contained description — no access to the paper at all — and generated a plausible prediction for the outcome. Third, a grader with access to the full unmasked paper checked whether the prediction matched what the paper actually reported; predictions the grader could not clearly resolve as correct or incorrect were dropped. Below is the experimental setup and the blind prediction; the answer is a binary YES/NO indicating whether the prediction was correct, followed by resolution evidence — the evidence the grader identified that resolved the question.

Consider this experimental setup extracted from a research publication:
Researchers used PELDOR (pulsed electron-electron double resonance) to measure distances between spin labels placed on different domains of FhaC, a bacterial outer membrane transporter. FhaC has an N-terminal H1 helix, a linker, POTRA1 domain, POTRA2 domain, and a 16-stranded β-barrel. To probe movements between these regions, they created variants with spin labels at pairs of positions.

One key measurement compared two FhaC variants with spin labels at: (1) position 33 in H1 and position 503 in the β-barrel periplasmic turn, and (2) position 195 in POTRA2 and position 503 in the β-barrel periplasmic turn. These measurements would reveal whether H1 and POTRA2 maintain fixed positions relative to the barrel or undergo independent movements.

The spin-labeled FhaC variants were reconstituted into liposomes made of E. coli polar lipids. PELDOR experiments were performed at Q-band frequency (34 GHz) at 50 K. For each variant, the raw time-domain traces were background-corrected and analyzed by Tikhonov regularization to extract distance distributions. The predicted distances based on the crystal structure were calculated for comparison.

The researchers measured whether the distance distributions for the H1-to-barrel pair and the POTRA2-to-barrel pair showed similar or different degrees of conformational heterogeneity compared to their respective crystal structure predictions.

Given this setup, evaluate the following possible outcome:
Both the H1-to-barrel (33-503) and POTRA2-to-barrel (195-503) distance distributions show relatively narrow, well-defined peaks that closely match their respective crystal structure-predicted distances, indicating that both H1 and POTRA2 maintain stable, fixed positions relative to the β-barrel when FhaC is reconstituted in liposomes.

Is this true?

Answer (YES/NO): NO